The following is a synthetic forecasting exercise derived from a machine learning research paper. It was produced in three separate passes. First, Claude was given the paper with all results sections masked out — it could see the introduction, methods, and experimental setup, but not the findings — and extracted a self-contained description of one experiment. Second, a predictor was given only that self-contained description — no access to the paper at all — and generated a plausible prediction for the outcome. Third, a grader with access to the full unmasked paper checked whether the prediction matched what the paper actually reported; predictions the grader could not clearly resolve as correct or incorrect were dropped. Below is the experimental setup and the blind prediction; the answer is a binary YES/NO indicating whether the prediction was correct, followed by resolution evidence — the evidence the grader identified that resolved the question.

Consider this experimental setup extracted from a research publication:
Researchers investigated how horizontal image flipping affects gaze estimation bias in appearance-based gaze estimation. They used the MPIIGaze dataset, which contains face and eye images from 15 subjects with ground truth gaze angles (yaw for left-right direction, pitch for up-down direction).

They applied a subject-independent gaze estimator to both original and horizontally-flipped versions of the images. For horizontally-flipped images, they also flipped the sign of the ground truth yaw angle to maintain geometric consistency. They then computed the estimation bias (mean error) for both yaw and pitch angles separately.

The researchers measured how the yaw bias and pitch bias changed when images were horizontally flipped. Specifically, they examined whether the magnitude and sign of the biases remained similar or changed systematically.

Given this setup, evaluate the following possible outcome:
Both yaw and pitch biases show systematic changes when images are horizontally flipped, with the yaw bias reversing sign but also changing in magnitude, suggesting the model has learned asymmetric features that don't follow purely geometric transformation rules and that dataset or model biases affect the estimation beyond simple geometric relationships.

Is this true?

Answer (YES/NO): NO